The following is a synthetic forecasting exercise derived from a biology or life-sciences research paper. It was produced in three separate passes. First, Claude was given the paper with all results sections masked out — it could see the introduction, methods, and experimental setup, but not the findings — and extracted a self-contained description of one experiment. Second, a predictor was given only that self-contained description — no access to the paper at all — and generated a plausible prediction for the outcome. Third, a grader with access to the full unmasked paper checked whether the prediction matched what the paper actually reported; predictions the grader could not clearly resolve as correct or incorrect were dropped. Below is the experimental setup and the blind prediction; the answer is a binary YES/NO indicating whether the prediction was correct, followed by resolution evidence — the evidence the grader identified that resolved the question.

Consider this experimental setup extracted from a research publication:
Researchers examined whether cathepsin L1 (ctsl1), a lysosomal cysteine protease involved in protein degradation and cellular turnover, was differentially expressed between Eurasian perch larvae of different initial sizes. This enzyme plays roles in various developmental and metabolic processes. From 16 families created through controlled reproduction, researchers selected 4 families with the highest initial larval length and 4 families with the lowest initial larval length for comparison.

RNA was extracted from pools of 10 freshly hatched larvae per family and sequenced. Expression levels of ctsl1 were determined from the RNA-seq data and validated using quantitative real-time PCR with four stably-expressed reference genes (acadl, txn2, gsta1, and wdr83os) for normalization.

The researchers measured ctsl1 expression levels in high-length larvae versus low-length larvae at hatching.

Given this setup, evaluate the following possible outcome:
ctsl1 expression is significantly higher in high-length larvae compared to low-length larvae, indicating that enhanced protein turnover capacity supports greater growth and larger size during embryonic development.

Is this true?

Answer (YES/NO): YES